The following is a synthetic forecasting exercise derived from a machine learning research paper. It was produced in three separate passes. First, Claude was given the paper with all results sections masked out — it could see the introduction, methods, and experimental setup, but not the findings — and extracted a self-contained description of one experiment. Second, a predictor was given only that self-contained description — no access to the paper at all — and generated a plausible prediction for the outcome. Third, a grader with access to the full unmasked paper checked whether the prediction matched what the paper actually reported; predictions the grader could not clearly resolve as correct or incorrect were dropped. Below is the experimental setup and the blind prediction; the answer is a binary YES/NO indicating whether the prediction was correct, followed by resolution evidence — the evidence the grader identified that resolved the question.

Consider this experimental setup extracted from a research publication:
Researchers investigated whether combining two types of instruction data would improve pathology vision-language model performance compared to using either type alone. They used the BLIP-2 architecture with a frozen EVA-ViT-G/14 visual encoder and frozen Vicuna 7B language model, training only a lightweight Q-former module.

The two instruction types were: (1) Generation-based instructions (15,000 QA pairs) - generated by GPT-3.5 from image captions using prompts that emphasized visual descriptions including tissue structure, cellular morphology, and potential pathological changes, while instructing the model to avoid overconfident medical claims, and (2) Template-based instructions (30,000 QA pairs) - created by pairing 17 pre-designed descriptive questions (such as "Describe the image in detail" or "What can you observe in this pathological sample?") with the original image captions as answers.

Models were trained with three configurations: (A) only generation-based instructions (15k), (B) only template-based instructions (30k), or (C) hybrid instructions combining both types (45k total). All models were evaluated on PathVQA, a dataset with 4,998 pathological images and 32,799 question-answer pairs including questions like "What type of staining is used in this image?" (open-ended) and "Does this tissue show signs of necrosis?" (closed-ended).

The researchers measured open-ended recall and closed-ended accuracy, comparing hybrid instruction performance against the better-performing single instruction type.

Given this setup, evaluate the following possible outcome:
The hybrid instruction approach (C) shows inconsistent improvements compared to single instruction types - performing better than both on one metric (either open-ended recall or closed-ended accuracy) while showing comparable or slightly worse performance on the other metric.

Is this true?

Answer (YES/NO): NO